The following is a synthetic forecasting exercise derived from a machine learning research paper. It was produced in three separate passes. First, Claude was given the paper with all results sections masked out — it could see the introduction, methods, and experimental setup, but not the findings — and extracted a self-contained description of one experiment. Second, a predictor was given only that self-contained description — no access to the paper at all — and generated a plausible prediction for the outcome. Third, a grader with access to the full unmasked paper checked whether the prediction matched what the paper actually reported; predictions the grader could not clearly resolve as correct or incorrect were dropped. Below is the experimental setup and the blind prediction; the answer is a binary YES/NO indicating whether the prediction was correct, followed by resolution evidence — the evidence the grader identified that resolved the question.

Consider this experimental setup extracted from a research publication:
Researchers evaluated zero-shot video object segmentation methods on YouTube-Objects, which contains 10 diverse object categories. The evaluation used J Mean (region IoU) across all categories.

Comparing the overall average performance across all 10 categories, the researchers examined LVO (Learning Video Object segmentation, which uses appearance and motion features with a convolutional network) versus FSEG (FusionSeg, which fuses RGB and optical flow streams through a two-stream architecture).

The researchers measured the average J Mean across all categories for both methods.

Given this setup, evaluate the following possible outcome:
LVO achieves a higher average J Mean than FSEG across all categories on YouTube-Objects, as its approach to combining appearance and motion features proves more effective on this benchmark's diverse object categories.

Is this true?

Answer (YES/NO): NO